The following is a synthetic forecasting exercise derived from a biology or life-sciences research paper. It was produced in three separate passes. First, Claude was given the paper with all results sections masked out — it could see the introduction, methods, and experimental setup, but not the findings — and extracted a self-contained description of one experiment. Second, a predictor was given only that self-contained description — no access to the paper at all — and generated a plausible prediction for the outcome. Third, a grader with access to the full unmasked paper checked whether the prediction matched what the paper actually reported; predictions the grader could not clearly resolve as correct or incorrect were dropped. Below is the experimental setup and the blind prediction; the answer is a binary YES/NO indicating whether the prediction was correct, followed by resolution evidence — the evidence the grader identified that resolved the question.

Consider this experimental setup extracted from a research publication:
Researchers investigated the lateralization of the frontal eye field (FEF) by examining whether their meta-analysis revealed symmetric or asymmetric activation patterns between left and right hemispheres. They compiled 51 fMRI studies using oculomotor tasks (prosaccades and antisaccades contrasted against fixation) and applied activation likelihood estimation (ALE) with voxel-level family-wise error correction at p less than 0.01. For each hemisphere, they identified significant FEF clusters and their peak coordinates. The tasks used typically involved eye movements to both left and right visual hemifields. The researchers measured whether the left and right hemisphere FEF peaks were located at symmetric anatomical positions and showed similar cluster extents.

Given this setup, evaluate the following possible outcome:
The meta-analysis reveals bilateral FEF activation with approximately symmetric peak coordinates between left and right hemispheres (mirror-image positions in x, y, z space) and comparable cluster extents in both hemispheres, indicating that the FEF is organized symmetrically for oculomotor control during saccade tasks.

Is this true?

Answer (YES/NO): NO